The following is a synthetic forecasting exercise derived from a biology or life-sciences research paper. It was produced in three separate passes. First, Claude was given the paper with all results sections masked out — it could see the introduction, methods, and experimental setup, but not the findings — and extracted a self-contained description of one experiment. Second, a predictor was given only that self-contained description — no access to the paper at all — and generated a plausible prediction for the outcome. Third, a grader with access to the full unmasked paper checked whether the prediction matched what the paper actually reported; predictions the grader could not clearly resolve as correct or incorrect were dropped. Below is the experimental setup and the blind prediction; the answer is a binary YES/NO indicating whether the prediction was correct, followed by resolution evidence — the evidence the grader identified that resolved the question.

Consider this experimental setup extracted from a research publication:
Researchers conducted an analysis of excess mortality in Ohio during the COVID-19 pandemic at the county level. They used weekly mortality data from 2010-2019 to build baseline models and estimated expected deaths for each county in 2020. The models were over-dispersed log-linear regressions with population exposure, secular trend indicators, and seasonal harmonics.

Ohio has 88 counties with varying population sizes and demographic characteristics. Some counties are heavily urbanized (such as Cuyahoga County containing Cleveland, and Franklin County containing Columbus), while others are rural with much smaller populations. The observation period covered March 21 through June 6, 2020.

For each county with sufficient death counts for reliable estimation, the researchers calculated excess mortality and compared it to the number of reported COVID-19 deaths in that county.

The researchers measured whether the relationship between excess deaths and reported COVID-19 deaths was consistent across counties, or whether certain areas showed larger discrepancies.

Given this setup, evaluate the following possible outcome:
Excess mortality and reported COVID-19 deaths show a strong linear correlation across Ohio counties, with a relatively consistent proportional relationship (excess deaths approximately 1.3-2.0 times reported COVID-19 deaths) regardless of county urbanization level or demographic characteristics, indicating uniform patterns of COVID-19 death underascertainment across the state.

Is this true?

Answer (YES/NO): NO